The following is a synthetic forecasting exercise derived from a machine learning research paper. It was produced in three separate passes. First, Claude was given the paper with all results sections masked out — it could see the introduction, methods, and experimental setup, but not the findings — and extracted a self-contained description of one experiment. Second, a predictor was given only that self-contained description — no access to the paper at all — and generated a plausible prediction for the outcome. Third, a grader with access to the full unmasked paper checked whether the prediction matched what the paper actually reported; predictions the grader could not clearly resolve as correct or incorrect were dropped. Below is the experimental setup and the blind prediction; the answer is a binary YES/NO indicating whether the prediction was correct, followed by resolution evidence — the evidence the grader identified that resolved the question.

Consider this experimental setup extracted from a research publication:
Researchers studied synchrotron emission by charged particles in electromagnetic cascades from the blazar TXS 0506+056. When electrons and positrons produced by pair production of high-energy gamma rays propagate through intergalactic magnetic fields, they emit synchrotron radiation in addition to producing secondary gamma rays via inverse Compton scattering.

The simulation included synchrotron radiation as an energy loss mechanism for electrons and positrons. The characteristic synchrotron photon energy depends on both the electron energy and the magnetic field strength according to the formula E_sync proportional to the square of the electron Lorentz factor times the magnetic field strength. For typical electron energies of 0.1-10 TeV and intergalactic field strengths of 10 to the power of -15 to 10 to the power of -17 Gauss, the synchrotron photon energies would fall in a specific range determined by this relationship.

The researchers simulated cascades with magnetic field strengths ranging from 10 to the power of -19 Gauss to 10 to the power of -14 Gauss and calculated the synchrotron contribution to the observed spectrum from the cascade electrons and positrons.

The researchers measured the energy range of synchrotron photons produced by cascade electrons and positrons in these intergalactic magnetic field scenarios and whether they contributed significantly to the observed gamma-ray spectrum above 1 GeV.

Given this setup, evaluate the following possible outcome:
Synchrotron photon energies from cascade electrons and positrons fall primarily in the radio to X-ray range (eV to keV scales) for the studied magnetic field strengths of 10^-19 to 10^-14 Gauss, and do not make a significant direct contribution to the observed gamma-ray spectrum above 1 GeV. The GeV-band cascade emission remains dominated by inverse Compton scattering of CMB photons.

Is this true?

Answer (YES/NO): YES